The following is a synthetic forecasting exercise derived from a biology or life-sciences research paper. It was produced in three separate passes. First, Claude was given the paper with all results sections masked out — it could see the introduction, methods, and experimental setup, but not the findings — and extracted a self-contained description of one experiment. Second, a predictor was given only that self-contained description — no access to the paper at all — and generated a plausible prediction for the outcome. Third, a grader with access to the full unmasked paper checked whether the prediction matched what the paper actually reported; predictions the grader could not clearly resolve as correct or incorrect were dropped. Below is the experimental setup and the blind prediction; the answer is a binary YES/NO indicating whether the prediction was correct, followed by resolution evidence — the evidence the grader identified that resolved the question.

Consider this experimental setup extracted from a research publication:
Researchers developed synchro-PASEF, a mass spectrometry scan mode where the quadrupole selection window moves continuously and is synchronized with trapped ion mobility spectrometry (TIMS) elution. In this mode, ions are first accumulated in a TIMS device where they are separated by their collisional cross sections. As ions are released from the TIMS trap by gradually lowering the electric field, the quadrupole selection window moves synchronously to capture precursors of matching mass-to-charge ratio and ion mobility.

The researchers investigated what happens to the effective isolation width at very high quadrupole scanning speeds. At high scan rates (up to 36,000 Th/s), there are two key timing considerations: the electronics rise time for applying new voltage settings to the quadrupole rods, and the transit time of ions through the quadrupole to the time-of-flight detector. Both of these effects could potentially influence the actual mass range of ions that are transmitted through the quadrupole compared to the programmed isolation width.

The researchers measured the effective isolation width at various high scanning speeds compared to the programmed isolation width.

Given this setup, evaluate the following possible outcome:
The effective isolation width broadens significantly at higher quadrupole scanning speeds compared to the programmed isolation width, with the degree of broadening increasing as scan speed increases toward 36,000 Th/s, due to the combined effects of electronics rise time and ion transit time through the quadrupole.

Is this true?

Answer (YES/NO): NO